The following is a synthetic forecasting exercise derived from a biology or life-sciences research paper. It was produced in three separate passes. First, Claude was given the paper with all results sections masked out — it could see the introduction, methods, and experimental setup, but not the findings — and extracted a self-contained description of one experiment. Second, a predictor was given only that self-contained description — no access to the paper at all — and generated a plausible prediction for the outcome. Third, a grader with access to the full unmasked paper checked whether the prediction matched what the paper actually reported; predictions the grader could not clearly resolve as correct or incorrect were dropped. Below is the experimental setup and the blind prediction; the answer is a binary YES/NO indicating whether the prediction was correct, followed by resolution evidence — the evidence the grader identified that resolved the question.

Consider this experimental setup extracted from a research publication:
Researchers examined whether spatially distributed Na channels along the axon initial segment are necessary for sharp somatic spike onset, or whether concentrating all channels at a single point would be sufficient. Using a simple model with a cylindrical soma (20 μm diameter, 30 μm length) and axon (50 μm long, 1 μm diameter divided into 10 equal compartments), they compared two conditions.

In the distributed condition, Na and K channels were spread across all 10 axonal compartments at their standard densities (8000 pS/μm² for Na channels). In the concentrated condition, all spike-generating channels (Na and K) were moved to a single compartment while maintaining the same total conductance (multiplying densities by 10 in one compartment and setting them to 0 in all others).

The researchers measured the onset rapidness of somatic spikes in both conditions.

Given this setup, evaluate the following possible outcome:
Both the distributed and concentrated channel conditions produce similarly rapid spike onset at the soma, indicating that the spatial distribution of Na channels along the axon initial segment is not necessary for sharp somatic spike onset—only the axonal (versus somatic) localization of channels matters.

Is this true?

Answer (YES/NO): YES